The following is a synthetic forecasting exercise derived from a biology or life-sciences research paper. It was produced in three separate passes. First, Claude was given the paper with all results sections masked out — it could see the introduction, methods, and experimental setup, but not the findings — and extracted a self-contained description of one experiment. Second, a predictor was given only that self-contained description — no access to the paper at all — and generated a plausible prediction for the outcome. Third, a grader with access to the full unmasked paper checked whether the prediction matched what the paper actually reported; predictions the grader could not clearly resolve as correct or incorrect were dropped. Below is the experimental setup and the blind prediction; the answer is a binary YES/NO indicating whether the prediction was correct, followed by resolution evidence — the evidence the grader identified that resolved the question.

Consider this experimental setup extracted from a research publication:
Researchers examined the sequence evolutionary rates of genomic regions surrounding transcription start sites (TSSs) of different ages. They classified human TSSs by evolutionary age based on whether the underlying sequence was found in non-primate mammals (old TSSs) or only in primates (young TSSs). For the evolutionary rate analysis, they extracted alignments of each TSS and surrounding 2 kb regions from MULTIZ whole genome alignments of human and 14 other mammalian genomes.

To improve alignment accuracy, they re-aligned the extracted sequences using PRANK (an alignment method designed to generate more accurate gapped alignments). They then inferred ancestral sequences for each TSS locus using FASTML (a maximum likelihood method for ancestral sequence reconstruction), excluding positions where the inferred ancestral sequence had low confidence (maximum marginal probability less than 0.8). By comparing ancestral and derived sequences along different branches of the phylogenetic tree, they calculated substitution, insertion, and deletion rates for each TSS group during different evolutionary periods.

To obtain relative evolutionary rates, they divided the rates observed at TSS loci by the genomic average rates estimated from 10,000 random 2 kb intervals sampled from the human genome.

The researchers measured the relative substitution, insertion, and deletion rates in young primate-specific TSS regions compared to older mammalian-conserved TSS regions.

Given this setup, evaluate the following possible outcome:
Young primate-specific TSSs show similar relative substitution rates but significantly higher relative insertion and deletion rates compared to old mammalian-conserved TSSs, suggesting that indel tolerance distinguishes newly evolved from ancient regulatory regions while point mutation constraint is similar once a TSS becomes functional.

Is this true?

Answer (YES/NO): NO